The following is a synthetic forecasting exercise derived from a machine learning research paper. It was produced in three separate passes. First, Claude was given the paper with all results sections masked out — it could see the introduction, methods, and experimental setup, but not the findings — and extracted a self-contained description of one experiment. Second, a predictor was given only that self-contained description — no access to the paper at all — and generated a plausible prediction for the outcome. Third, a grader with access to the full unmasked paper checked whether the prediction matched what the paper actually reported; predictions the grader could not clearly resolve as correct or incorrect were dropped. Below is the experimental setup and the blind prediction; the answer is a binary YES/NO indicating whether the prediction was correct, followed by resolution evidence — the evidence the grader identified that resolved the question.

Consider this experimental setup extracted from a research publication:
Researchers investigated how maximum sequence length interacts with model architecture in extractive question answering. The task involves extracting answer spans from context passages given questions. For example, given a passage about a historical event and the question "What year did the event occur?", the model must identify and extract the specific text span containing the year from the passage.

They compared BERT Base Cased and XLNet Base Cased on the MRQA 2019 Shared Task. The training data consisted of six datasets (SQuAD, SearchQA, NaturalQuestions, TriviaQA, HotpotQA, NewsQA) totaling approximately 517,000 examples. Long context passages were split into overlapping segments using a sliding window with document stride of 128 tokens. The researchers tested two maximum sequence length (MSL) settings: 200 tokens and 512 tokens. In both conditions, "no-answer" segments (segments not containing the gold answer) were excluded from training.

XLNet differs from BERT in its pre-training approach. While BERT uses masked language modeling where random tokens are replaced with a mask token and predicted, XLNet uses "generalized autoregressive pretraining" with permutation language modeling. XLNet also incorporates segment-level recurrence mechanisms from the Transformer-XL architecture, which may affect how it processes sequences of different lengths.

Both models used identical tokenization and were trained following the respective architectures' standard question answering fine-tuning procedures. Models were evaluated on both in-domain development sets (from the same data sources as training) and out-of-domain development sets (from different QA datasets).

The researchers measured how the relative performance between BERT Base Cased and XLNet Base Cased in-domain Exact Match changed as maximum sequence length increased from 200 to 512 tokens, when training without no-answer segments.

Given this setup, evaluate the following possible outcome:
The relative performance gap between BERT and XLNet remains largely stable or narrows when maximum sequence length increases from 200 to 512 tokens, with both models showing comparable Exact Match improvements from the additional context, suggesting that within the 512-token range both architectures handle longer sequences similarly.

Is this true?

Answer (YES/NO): NO